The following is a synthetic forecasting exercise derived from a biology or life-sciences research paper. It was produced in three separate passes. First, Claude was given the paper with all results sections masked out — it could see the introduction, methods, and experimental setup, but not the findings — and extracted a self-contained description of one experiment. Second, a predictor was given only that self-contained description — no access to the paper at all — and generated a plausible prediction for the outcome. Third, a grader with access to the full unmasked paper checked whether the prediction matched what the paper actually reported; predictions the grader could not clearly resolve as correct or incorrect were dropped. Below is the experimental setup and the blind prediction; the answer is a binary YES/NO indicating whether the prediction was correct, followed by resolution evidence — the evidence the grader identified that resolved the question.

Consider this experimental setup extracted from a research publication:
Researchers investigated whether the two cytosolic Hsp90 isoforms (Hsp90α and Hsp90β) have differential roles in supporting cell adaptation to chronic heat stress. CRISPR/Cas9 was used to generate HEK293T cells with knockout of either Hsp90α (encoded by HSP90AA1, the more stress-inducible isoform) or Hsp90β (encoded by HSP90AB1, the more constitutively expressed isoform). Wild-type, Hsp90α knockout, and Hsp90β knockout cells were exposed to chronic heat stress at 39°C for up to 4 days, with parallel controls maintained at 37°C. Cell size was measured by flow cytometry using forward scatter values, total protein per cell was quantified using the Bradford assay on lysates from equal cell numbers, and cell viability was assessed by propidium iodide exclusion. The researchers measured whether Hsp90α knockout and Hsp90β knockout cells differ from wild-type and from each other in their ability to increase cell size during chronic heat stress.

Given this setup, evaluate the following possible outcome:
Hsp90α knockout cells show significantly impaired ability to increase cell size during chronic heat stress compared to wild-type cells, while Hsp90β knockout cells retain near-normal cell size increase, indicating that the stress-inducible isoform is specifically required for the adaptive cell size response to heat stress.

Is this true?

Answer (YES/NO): NO